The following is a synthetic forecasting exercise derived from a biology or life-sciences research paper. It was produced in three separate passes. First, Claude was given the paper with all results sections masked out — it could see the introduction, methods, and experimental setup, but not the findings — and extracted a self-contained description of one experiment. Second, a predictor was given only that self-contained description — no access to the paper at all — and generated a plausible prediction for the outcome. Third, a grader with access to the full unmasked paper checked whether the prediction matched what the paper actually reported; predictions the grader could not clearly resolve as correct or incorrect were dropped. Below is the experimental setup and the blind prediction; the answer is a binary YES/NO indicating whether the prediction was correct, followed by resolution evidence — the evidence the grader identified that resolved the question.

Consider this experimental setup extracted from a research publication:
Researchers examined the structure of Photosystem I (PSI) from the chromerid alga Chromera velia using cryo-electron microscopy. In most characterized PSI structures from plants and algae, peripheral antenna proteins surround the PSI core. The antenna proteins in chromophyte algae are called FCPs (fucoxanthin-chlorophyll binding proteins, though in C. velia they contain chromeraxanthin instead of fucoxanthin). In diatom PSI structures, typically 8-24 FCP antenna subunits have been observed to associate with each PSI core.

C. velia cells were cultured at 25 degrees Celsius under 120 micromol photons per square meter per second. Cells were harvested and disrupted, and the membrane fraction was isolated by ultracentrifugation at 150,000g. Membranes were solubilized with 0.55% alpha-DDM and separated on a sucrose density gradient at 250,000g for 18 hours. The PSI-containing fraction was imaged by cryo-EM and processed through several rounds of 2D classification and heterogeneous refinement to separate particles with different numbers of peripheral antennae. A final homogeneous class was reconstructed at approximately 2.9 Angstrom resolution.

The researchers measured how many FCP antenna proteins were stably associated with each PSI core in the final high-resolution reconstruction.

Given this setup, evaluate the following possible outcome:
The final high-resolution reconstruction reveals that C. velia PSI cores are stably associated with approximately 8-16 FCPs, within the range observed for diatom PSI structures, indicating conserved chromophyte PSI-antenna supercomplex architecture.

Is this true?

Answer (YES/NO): NO